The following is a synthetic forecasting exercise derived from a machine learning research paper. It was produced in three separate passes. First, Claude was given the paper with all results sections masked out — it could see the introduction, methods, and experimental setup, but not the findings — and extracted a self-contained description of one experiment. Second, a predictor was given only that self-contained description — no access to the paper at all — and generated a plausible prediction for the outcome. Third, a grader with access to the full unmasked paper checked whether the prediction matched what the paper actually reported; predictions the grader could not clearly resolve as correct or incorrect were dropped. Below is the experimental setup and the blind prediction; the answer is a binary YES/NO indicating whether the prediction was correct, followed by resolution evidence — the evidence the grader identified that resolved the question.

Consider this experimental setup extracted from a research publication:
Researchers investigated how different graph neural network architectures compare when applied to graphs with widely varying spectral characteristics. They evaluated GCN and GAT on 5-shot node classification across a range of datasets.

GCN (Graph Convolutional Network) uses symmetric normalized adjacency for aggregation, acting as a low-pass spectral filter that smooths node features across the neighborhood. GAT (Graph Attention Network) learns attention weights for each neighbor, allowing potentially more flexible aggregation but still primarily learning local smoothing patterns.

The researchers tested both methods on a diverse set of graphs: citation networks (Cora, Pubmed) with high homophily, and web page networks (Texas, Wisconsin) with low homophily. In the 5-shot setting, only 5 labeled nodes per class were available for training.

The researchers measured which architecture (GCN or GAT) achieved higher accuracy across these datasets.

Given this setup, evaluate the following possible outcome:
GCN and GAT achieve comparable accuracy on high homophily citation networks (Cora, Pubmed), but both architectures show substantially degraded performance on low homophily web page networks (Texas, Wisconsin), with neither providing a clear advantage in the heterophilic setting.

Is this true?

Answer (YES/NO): NO